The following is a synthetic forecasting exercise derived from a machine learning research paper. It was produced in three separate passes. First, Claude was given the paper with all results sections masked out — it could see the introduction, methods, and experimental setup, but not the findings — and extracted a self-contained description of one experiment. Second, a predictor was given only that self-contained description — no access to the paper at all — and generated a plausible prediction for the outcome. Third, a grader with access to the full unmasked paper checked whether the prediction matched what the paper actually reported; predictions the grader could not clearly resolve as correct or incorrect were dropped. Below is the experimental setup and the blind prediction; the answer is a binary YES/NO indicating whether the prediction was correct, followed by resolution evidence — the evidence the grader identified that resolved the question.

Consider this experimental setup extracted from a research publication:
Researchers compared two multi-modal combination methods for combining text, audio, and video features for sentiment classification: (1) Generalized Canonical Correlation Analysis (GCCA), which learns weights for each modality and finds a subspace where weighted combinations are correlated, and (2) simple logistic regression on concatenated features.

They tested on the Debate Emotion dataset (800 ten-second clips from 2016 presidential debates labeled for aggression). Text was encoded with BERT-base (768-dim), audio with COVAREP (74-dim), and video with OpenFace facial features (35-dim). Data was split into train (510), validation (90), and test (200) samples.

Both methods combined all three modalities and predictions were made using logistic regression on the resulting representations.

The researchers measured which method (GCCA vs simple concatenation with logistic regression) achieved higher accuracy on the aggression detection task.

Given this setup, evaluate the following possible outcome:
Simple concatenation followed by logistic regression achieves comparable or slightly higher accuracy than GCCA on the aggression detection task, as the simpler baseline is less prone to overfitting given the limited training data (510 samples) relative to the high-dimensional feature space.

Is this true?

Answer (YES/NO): YES